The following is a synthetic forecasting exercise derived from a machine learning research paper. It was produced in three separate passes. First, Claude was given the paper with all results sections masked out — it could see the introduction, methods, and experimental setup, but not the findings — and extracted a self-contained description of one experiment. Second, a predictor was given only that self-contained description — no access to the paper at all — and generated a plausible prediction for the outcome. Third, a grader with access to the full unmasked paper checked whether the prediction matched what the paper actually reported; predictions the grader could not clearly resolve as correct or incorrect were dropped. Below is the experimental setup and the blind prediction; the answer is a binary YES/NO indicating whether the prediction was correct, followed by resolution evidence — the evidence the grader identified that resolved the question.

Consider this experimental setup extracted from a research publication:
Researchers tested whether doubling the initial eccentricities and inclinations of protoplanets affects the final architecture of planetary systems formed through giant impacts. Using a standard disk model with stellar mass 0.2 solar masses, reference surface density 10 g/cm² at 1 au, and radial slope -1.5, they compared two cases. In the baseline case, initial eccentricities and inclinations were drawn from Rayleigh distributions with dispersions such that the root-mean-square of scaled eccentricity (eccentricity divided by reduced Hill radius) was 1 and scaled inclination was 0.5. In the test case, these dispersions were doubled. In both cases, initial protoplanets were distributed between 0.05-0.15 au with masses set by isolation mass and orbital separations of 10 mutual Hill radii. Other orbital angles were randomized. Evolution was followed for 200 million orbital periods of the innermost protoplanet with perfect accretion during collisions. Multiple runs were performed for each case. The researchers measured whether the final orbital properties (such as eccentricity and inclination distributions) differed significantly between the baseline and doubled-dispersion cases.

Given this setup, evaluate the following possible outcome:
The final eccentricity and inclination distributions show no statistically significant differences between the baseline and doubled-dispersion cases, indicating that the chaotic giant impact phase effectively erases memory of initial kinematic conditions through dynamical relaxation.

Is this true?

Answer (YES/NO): YES